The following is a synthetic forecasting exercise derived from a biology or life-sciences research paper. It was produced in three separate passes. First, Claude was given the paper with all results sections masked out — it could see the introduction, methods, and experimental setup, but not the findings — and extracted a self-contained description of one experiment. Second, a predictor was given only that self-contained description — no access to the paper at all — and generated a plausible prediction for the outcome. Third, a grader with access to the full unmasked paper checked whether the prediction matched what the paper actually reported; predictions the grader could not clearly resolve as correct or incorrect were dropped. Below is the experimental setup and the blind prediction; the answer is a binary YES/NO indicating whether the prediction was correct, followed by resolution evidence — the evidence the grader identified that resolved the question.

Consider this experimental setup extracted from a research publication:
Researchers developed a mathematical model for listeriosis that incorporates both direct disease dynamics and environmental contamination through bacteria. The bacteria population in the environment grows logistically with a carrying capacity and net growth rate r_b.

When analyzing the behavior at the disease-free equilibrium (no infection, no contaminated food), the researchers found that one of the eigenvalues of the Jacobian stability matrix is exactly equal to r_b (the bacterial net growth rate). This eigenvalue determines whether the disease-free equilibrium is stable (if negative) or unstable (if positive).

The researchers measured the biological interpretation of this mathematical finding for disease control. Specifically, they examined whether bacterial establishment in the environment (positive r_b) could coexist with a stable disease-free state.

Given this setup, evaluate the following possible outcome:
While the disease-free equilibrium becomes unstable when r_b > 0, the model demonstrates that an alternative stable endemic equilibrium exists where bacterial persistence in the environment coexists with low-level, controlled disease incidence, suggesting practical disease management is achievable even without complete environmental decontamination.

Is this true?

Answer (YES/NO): NO